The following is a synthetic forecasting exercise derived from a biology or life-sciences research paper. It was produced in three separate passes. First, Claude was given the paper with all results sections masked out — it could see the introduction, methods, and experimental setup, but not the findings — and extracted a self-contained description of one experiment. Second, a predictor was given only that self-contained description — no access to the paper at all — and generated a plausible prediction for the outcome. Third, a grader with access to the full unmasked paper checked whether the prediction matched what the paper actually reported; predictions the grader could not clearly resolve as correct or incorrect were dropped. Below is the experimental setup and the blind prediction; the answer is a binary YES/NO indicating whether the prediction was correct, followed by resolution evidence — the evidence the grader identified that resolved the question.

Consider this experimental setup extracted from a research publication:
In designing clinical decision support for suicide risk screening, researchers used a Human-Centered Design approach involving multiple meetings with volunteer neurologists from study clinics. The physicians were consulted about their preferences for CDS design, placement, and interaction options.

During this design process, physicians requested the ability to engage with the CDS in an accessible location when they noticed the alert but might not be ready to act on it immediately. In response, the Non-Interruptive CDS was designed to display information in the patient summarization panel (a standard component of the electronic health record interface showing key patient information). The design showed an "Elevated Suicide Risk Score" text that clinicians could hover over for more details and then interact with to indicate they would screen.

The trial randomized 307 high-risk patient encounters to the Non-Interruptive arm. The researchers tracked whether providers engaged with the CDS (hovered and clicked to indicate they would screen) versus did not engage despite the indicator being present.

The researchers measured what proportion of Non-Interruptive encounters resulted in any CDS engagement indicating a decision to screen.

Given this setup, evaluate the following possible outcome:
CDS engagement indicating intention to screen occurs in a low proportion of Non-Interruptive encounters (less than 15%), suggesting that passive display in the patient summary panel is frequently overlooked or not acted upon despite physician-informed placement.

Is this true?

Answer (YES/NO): YES